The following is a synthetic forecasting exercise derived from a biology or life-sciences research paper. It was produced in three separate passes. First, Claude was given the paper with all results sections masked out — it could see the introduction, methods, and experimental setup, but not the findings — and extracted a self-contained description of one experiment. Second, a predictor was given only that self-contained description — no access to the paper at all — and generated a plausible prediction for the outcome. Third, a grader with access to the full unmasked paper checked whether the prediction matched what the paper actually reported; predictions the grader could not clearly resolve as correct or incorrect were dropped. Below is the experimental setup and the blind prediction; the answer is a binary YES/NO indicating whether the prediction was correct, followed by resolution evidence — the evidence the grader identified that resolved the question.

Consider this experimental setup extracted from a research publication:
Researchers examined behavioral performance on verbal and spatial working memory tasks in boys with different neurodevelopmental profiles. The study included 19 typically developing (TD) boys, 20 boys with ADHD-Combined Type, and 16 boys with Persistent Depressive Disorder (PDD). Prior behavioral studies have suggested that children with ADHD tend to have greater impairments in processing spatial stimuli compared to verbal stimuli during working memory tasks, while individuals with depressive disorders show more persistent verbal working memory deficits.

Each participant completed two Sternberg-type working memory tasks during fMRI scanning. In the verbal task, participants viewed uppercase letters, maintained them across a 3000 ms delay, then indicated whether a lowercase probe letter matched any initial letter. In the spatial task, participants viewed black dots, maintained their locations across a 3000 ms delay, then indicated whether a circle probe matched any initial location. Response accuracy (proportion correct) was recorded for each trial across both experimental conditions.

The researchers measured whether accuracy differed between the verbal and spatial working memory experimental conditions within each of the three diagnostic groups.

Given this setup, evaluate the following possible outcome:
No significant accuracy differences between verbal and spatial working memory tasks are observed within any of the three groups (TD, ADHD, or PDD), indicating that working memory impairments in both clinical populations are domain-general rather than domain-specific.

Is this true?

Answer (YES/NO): YES